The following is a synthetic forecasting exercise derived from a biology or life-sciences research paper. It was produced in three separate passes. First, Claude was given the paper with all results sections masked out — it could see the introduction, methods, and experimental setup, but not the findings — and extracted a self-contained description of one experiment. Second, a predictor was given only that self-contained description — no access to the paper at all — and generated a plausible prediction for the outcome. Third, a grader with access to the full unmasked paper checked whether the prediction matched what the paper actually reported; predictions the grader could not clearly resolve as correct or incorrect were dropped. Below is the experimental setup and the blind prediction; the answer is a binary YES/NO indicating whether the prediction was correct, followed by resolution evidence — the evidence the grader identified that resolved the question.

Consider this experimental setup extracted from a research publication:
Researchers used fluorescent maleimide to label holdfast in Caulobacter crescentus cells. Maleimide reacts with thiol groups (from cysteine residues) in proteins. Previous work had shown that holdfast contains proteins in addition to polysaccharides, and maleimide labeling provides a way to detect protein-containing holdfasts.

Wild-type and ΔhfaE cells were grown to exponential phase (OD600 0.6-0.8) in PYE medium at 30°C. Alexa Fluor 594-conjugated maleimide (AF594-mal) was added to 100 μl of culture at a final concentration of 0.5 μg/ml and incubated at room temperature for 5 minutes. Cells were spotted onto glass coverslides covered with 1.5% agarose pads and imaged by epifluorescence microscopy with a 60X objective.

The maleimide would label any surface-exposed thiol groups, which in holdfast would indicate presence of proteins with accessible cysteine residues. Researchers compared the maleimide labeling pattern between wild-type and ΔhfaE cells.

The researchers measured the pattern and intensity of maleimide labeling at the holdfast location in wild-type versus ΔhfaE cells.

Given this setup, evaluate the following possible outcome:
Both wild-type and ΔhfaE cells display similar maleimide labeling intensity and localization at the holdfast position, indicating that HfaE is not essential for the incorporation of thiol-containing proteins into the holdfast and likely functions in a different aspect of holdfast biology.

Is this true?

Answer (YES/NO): YES